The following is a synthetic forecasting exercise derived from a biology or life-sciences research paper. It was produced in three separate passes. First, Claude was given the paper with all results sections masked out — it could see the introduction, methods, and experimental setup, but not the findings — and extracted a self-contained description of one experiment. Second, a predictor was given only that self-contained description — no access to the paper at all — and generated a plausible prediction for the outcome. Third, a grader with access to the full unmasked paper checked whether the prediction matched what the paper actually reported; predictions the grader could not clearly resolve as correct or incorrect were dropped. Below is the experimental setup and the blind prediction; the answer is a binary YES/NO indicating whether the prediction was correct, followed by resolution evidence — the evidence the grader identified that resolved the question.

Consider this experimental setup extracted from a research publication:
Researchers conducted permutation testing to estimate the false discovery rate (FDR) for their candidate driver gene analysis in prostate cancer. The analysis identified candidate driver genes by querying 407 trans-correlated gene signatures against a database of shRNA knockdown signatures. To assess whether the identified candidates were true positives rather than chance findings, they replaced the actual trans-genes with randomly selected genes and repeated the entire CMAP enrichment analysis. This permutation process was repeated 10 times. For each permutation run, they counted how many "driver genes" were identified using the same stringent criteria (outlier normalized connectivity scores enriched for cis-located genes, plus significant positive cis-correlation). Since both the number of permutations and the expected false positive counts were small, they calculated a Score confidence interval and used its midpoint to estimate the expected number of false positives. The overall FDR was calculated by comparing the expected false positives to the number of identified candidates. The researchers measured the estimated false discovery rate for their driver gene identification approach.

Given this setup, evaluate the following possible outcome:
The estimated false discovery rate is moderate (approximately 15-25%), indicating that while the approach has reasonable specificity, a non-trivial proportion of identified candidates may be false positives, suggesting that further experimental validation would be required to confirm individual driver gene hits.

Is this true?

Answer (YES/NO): YES